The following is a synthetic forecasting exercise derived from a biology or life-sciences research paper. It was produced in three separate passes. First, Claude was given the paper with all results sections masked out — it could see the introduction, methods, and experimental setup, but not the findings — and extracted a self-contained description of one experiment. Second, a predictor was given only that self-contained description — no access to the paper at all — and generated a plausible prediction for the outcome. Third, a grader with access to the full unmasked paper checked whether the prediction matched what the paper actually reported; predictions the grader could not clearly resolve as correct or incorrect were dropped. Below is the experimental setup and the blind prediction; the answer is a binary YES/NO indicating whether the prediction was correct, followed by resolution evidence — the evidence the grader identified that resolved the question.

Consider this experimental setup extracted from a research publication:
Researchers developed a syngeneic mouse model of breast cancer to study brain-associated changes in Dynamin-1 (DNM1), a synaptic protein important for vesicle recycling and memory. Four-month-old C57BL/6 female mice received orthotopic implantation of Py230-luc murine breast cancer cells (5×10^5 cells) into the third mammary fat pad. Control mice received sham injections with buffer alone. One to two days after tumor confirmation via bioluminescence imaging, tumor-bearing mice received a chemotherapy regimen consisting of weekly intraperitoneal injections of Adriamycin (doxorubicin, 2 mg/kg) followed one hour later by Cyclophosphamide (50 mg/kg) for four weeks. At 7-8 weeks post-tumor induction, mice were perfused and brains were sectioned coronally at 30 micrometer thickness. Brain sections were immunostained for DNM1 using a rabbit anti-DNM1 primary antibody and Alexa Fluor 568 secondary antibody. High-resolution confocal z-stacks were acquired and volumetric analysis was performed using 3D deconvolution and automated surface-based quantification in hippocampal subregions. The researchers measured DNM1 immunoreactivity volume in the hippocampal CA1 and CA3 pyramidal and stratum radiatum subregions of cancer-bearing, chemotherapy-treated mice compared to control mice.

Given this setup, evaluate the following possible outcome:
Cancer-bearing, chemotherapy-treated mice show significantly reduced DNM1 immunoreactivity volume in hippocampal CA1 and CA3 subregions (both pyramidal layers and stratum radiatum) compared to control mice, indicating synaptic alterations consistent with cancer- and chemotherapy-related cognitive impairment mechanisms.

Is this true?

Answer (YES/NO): YES